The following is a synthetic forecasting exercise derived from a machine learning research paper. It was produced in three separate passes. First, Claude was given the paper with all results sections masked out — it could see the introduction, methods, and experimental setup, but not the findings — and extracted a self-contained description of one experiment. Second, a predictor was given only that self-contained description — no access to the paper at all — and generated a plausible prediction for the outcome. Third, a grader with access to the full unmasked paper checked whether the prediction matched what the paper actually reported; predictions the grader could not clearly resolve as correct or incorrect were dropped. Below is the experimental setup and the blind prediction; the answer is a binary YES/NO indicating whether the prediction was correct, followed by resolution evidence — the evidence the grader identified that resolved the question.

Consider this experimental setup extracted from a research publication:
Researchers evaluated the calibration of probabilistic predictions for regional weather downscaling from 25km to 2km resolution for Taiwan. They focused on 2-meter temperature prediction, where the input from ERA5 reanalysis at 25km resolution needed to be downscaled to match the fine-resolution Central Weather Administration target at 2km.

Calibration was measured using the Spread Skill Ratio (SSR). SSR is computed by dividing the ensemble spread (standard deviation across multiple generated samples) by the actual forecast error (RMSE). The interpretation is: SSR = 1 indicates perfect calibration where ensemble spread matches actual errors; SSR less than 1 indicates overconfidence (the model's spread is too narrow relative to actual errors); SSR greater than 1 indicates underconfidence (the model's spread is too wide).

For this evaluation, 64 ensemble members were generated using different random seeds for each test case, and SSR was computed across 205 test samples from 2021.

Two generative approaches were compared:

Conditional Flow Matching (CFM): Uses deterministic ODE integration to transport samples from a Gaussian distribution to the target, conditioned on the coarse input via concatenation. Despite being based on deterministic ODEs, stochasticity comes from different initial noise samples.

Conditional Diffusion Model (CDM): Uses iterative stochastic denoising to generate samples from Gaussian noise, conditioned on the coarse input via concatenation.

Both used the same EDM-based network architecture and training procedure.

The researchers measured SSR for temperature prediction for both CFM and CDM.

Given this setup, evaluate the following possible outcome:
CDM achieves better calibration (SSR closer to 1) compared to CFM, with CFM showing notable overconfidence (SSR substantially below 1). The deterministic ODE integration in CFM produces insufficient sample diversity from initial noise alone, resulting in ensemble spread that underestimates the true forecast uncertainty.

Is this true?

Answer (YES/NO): YES